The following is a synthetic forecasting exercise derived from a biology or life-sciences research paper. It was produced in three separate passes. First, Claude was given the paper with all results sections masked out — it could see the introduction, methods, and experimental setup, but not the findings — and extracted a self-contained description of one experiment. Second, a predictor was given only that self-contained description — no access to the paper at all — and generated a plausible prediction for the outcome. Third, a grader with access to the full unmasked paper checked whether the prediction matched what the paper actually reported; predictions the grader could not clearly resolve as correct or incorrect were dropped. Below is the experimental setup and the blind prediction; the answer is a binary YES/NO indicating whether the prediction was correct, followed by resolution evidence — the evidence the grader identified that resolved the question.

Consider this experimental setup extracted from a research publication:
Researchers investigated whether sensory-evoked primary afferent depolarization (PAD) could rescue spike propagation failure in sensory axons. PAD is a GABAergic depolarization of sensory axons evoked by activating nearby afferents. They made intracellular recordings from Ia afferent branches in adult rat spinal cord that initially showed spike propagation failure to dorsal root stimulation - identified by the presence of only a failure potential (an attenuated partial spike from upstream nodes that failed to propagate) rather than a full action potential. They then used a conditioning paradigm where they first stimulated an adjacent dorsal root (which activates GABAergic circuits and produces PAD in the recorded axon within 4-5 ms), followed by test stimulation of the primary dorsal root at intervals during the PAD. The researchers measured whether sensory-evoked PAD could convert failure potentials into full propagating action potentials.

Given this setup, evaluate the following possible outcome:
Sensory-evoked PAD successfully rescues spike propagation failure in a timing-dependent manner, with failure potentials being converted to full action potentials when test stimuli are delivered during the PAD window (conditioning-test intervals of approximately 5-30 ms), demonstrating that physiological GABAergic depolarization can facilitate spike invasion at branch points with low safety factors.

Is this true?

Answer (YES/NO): YES